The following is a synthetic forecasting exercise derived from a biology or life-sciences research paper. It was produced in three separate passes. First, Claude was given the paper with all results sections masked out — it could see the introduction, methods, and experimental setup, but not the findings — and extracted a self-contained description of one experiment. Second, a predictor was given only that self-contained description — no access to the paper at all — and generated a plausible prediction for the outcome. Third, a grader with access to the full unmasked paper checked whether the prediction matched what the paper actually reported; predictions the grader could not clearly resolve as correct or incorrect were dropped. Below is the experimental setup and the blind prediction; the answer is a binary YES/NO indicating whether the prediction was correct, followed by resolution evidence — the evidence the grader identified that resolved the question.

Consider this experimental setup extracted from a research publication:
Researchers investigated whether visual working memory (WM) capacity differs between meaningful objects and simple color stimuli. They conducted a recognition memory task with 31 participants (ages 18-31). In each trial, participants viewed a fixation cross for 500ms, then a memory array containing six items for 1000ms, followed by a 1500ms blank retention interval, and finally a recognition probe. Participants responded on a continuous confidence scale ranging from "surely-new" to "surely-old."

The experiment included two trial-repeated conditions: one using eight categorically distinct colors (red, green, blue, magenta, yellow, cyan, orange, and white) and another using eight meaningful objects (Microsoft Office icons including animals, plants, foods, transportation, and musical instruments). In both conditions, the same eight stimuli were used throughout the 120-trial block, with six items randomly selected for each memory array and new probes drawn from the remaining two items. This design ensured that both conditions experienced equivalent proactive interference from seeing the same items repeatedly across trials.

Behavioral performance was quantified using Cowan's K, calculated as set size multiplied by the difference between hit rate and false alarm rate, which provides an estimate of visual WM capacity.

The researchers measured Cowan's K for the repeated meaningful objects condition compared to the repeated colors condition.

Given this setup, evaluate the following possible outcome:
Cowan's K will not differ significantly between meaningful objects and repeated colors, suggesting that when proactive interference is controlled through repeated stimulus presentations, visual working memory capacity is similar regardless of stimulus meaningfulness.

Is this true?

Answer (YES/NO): YES